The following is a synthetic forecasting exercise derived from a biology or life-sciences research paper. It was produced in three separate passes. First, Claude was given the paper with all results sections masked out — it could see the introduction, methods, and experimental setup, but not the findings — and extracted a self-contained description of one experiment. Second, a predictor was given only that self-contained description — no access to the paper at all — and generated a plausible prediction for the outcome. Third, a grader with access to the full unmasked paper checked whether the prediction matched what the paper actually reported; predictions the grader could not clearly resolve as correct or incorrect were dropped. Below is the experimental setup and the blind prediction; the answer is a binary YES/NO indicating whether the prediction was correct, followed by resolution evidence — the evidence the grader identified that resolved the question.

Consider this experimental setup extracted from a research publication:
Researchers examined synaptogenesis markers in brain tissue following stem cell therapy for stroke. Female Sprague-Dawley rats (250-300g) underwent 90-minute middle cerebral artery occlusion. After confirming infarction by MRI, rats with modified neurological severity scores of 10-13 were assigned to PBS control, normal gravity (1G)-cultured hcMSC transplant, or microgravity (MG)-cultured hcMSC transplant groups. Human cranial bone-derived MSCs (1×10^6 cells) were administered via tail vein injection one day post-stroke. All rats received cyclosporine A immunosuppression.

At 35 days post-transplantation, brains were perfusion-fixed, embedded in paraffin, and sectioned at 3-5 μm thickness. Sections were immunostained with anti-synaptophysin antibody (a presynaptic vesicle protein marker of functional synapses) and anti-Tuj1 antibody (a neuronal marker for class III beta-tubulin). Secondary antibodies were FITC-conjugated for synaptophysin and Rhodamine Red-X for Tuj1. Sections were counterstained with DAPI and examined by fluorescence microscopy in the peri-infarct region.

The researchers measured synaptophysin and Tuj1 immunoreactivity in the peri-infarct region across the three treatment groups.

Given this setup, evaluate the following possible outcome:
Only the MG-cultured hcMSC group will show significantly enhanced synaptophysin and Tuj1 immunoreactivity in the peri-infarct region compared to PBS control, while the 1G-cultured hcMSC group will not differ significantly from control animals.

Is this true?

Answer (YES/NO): NO